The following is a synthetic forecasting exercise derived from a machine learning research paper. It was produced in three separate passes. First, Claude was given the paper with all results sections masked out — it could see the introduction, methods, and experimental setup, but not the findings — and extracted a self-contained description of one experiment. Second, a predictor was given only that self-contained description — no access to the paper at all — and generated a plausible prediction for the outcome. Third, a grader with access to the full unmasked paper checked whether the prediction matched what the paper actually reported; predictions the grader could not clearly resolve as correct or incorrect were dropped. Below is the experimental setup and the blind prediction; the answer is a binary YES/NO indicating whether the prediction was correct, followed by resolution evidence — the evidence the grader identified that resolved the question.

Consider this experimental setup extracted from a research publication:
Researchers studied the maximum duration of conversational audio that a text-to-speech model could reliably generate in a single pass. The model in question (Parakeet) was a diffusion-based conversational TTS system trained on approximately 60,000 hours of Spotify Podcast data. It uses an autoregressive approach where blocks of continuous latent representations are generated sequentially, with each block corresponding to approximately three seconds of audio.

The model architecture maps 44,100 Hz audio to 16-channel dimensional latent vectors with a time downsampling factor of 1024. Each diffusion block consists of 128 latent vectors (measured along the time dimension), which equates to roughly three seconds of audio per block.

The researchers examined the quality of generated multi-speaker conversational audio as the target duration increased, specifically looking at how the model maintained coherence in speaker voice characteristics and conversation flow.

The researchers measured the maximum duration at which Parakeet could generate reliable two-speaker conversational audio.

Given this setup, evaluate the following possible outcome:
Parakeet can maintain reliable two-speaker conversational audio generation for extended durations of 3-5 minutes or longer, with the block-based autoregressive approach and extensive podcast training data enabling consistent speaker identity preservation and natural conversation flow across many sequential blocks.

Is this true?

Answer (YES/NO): NO